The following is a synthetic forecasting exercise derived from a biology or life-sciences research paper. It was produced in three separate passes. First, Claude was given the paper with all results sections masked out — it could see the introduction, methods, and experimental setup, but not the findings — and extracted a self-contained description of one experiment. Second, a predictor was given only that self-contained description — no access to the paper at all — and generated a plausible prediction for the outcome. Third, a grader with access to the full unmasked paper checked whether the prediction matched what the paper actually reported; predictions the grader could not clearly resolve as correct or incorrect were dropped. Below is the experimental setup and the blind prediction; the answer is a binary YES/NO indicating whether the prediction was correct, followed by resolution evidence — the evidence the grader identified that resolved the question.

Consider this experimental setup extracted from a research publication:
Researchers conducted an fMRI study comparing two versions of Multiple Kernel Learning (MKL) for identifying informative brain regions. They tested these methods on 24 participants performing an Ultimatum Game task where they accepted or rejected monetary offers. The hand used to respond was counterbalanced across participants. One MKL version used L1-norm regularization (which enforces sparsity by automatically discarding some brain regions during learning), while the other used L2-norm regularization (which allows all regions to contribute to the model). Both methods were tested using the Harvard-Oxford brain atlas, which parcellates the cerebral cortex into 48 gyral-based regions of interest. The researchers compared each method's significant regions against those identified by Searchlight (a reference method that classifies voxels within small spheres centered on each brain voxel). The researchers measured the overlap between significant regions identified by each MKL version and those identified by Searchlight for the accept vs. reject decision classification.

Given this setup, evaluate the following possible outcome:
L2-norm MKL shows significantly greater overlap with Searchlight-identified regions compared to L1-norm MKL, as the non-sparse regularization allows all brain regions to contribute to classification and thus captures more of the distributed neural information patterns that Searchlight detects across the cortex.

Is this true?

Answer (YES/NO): YES